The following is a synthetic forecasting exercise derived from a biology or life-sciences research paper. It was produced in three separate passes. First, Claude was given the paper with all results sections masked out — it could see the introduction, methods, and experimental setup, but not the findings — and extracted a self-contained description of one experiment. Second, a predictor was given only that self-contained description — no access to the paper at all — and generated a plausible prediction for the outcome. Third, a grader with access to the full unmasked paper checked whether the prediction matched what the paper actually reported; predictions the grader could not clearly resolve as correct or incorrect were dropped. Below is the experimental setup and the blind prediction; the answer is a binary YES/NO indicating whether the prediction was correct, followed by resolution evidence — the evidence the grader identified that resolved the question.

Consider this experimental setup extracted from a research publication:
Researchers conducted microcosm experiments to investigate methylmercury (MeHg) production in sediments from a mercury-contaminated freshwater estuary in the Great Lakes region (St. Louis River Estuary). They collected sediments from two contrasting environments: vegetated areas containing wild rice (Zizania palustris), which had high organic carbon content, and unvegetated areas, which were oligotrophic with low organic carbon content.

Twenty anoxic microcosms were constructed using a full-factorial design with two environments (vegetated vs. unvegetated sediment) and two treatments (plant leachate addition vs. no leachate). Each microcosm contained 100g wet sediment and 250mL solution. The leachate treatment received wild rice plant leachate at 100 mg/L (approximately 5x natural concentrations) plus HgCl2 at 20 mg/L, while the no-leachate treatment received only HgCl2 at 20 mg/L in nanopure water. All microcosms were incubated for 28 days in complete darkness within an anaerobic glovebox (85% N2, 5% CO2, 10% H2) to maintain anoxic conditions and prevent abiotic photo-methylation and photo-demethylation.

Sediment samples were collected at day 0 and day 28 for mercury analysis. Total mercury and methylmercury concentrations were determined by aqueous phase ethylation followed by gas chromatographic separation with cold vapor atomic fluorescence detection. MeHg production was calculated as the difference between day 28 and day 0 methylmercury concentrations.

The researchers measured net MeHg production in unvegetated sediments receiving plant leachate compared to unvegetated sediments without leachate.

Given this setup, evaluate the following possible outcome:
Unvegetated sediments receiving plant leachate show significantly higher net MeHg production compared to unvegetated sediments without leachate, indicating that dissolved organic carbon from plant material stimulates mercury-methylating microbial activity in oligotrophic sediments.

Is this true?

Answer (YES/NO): YES